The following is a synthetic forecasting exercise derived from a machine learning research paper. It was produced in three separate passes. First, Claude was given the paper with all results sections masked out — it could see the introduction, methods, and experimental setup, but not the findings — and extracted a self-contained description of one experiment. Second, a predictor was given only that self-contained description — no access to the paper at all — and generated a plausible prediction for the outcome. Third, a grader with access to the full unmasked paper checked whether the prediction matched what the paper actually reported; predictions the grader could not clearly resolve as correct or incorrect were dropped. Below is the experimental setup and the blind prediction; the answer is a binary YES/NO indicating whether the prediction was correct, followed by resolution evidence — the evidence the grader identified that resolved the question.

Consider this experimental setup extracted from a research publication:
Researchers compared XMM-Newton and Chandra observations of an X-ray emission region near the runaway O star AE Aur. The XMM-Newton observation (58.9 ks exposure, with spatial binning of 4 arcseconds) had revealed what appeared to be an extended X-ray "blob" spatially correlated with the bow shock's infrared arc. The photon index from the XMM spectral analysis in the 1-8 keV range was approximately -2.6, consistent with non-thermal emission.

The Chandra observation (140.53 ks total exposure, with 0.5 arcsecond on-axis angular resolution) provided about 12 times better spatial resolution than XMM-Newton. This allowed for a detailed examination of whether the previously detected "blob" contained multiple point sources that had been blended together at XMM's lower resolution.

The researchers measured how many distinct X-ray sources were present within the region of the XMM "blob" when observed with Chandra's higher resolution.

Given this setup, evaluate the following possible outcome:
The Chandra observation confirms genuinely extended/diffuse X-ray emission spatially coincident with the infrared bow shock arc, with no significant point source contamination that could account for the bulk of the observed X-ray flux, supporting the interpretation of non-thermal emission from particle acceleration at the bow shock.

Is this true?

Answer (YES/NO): NO